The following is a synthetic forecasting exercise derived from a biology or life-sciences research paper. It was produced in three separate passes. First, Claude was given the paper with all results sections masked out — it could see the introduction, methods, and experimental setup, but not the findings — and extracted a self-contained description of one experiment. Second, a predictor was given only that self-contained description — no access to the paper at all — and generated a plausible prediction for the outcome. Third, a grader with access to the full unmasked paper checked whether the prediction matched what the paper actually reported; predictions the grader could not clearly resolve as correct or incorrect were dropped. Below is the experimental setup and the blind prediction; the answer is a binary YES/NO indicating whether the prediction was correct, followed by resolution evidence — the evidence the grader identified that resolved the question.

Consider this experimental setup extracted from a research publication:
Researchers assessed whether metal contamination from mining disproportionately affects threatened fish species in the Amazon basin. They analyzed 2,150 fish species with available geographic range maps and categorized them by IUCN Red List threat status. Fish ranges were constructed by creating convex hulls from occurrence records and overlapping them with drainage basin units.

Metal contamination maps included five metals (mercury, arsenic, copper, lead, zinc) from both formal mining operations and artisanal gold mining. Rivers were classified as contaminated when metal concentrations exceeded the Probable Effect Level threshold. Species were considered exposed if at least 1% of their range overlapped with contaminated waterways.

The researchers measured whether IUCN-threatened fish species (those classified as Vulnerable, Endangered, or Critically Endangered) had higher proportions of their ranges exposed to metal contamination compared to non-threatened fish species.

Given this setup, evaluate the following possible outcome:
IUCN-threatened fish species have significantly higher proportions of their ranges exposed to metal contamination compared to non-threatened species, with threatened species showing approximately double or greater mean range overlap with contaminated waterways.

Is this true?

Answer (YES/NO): NO